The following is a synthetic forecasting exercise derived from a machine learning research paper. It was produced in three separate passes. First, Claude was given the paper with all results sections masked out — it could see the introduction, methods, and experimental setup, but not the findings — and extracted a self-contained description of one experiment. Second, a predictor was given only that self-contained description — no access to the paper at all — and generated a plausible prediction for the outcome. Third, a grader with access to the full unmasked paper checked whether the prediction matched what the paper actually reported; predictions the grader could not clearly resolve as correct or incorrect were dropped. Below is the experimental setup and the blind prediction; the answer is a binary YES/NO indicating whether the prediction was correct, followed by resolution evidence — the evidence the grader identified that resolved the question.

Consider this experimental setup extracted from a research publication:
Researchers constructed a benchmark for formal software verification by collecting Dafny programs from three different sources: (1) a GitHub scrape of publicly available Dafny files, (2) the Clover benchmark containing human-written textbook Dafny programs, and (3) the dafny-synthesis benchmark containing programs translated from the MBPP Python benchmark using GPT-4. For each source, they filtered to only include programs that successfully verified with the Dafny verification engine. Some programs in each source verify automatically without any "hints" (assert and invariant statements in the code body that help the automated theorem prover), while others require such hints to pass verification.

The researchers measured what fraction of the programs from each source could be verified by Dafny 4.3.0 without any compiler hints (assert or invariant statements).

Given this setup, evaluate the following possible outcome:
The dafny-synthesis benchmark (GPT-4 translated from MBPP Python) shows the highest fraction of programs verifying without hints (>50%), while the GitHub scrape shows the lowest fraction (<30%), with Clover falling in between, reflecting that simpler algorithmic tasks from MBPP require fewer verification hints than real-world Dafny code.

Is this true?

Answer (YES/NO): NO